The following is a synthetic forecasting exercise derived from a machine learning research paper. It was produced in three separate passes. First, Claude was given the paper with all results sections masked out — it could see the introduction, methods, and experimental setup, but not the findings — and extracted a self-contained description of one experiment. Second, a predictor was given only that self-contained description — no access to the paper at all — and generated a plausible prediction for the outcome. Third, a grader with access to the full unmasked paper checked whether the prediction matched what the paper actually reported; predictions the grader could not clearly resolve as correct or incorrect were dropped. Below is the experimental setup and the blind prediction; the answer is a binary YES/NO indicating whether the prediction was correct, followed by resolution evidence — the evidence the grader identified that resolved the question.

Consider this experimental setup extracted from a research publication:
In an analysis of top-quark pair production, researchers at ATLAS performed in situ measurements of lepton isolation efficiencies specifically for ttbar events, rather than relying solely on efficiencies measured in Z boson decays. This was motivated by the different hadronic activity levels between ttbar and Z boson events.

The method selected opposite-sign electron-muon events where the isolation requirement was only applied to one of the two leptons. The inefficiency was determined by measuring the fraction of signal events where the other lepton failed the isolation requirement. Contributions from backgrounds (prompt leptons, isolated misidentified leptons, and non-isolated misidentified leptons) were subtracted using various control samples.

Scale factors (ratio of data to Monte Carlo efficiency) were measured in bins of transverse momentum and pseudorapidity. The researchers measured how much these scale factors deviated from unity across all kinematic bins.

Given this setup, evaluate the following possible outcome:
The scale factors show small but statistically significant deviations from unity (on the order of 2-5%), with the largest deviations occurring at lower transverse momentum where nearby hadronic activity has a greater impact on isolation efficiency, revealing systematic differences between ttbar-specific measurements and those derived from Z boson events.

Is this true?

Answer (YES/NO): NO